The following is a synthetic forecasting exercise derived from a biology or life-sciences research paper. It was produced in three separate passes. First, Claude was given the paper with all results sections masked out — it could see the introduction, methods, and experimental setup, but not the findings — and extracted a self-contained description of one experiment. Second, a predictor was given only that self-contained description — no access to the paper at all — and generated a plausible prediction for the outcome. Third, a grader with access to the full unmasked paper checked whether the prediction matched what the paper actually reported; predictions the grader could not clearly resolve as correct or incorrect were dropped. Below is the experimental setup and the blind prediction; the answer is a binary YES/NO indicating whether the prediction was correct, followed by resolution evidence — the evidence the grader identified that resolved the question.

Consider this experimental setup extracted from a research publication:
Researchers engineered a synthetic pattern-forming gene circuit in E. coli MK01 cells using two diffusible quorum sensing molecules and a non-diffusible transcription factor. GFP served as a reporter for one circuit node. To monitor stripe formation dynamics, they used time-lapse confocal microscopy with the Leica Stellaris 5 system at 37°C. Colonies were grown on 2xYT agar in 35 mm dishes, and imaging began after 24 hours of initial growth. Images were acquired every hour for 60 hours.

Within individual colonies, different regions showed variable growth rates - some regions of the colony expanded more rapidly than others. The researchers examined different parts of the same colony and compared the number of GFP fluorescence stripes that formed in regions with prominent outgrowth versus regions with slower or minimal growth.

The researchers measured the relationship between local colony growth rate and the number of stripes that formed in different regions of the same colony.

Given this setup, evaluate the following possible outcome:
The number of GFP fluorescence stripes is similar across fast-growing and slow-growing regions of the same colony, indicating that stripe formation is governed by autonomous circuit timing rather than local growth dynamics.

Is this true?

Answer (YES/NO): NO